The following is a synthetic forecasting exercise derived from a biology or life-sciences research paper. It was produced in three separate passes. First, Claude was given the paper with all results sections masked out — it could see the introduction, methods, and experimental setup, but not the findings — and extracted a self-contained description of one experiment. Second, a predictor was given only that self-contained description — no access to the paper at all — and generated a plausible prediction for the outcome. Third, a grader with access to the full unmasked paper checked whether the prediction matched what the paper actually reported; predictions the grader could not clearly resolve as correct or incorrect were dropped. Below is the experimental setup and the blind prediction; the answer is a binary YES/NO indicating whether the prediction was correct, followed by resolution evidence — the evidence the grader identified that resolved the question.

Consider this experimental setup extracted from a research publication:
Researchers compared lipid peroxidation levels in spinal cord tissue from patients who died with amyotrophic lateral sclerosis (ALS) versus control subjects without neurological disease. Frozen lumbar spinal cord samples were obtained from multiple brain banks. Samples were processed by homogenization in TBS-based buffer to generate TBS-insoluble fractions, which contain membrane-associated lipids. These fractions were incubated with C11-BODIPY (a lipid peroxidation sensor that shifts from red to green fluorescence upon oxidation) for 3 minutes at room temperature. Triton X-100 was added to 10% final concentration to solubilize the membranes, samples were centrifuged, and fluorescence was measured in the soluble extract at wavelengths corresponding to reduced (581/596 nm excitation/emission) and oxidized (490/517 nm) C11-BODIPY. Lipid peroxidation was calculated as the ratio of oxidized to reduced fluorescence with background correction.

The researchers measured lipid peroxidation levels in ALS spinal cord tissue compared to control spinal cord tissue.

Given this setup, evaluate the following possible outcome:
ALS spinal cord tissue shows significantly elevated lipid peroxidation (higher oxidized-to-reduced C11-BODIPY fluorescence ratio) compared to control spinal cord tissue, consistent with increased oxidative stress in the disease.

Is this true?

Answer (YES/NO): YES